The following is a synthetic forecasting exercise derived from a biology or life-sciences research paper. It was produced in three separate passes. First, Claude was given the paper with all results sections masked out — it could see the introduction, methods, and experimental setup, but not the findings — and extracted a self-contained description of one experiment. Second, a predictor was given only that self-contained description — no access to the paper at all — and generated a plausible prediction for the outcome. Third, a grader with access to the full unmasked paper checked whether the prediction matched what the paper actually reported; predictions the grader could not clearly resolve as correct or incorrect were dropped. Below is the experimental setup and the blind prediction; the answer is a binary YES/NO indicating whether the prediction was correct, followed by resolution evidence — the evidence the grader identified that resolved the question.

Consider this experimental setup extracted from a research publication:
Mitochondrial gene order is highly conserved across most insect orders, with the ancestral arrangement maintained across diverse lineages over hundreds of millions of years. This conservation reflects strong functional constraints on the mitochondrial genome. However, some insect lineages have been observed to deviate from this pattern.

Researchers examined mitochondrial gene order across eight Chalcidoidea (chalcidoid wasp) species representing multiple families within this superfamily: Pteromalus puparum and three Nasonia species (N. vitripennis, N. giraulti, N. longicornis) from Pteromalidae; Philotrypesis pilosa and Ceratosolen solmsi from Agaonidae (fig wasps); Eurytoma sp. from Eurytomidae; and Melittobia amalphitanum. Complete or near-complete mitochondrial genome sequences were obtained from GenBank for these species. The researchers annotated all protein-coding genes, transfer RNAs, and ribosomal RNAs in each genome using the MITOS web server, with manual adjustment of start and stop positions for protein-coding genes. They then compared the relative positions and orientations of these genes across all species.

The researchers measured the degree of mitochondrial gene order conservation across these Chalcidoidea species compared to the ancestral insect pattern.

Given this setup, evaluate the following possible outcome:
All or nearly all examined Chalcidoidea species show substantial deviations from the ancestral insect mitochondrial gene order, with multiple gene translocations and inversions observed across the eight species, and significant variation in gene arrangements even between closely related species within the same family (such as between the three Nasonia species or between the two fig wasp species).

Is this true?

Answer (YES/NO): NO